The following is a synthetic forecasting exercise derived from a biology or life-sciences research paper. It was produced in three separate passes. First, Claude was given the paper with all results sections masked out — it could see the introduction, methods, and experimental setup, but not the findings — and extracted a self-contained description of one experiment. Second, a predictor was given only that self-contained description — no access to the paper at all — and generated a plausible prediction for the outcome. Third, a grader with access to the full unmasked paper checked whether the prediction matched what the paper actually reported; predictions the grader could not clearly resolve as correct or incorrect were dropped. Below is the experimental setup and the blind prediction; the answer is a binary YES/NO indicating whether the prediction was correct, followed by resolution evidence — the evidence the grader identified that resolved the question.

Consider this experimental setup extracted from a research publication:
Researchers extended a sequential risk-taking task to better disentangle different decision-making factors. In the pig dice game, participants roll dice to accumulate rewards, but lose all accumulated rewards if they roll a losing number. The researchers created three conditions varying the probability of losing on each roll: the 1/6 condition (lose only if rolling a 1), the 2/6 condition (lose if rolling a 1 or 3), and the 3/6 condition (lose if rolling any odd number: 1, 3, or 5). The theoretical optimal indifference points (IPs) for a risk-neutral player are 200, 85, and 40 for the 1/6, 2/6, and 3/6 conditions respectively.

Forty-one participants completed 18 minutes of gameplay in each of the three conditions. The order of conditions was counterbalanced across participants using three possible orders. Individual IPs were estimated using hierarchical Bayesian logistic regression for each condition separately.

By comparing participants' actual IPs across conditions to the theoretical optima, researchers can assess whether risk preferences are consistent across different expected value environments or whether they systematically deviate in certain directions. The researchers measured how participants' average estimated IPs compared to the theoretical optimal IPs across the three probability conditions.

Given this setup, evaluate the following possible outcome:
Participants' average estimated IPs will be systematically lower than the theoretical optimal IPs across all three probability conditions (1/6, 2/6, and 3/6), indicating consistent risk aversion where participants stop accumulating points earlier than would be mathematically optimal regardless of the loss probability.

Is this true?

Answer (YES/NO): YES